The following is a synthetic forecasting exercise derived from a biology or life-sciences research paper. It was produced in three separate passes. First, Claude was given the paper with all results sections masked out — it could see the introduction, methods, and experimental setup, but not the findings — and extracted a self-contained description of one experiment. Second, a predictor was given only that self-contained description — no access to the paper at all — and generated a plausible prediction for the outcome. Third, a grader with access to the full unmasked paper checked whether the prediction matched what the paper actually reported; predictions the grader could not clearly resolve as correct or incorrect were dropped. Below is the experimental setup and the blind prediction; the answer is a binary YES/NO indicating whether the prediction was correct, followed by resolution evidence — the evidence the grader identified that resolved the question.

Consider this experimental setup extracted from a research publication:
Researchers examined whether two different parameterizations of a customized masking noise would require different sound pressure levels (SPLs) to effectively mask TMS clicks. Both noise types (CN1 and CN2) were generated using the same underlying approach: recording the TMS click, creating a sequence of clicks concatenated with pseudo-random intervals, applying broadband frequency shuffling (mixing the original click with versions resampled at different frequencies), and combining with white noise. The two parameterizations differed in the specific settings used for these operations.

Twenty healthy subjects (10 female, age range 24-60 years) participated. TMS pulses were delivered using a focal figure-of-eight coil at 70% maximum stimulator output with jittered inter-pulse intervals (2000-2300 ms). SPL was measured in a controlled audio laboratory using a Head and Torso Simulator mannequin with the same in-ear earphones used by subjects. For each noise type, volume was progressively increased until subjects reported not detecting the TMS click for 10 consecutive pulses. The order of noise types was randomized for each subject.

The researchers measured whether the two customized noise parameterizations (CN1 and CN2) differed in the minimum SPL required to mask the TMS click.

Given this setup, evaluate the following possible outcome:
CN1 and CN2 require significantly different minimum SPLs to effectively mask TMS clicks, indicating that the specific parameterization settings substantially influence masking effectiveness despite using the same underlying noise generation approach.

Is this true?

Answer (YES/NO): NO